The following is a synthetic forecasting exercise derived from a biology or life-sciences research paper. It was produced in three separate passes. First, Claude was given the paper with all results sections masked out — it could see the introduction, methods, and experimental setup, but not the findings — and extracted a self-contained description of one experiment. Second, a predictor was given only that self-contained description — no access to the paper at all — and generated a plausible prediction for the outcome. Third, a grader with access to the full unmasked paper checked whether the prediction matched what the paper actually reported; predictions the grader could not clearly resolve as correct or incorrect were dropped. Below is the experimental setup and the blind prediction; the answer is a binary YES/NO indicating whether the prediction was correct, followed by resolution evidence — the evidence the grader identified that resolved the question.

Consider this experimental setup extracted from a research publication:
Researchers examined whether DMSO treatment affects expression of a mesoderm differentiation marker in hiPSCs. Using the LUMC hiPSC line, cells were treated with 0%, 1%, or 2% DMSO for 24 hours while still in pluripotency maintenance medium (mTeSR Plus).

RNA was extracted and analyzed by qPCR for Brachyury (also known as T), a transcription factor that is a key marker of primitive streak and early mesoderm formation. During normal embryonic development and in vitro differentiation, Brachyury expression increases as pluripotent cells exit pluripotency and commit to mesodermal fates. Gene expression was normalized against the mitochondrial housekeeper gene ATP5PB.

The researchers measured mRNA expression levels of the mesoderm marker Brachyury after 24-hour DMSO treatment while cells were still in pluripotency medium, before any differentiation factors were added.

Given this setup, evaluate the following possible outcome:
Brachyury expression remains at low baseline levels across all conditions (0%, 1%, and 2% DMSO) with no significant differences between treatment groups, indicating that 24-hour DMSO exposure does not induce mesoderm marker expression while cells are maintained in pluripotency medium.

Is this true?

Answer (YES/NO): YES